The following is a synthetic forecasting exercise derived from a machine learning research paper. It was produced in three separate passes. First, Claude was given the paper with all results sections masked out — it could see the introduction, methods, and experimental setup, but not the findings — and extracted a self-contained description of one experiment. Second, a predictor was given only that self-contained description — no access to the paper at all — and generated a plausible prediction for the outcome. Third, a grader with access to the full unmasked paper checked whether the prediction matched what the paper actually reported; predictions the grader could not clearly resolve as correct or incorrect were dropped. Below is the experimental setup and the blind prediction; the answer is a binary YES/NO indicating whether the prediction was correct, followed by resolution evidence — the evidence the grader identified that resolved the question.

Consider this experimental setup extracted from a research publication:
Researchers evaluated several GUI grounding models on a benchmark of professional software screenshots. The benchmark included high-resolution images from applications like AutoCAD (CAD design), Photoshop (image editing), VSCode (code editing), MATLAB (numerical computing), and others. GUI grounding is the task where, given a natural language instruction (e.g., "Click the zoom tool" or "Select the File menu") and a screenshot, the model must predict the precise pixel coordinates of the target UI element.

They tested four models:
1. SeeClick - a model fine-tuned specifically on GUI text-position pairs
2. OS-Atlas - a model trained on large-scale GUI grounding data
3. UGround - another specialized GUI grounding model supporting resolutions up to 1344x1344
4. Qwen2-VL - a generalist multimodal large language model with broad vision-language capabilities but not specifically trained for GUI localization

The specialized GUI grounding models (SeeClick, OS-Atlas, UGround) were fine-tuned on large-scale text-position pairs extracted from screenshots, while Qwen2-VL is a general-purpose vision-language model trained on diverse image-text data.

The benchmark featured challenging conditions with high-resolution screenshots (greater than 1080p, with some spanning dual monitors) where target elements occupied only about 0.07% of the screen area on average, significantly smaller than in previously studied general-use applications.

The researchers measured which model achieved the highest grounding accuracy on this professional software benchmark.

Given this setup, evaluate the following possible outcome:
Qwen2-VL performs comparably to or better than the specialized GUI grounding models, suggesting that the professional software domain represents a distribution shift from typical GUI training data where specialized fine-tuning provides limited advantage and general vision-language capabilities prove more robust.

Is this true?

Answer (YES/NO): NO